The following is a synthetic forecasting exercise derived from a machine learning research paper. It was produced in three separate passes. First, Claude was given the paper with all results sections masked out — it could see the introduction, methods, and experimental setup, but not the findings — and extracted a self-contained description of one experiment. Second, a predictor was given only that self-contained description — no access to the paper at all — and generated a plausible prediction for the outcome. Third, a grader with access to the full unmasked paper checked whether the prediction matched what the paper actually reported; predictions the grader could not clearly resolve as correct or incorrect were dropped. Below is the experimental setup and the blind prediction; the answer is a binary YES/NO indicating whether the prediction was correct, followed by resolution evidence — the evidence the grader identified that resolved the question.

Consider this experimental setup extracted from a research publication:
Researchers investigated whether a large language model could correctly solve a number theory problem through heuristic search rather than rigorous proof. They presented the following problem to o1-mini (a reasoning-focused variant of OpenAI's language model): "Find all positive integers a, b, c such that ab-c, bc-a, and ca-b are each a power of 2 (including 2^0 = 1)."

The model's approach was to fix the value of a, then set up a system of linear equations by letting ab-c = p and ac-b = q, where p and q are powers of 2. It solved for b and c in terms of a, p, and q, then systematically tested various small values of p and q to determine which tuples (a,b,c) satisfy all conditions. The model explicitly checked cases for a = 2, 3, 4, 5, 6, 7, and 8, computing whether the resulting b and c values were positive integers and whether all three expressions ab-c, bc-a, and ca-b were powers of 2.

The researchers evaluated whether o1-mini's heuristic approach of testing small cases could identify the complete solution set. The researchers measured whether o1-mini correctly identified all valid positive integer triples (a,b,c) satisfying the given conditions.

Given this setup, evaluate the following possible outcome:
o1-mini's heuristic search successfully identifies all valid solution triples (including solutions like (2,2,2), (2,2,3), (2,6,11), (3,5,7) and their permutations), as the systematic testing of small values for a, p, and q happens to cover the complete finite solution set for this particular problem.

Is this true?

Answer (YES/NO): YES